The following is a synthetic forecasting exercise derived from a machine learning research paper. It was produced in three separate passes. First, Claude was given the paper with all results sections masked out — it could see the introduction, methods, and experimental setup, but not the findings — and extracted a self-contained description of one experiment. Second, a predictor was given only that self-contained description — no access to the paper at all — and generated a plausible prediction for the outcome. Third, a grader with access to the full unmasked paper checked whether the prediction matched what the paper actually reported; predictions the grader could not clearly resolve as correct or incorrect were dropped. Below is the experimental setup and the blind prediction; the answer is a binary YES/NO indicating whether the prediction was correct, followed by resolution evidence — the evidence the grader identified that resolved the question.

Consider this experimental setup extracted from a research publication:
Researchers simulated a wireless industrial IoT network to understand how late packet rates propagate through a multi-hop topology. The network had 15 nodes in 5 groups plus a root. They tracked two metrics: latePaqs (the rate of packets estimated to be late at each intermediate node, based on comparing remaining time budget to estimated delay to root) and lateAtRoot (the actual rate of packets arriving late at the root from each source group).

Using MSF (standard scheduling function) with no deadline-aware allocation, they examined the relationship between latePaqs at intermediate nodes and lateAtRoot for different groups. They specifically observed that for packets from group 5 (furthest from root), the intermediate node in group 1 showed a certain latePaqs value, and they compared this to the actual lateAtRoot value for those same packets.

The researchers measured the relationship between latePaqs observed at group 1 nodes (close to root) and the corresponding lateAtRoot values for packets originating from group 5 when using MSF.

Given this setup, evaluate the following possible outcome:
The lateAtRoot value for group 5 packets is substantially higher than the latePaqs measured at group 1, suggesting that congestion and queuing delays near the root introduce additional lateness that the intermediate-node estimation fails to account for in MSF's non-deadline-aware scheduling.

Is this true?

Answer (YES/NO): NO